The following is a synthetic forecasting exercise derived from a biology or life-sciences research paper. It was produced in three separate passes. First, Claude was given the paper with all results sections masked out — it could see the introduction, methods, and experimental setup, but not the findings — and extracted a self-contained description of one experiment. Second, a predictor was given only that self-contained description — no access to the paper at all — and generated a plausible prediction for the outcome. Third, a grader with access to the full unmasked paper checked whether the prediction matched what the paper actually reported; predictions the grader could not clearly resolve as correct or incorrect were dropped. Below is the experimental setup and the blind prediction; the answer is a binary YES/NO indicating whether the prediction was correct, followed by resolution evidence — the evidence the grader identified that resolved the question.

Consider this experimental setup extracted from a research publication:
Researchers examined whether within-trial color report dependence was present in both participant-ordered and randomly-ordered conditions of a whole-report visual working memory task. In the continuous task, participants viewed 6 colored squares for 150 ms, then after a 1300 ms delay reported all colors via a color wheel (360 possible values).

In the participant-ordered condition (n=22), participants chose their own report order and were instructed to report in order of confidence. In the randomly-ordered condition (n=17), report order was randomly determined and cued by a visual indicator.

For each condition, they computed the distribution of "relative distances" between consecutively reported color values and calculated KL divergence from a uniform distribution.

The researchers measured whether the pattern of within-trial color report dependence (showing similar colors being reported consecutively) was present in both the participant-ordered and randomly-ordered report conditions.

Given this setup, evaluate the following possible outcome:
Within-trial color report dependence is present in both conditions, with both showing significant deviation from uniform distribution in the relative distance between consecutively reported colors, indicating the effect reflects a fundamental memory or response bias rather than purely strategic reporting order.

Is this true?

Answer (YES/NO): YES